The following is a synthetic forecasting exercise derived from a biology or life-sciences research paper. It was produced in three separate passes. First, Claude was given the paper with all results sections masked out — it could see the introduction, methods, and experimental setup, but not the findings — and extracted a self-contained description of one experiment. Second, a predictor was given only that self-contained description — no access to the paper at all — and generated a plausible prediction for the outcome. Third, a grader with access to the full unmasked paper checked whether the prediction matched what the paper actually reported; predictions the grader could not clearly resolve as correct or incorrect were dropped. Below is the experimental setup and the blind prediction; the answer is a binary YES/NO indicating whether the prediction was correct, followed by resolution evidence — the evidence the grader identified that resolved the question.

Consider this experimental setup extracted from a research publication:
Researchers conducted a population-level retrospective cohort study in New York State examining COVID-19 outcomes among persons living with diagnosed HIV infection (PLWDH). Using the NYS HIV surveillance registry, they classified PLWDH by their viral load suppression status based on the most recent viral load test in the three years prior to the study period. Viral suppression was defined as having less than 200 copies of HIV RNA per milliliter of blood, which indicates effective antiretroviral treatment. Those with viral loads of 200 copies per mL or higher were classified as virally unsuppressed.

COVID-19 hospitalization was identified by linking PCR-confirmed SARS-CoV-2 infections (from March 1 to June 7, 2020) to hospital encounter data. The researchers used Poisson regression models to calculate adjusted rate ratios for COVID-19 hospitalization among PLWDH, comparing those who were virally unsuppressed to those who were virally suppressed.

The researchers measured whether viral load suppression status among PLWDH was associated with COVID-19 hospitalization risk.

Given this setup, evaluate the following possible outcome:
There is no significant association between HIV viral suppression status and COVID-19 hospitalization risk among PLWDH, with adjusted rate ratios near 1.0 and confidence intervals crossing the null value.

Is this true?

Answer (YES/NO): NO